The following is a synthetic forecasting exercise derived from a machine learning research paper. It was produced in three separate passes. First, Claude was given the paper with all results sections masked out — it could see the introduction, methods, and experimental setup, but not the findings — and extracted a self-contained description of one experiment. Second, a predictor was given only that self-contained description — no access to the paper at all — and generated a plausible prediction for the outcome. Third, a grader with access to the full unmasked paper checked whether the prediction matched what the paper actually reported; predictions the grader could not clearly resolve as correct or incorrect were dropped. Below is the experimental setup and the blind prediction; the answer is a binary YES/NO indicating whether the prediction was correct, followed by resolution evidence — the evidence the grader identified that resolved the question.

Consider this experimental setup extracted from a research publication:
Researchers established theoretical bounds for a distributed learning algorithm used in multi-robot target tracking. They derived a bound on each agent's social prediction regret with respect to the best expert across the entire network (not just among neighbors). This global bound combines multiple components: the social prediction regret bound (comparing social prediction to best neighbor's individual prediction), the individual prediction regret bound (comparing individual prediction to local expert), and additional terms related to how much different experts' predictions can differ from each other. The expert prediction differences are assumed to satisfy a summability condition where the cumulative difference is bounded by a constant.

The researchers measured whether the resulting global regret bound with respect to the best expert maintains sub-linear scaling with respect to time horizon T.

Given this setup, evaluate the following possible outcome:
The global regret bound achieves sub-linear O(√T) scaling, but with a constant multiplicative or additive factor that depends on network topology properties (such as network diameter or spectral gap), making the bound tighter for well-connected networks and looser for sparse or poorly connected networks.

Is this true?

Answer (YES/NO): NO